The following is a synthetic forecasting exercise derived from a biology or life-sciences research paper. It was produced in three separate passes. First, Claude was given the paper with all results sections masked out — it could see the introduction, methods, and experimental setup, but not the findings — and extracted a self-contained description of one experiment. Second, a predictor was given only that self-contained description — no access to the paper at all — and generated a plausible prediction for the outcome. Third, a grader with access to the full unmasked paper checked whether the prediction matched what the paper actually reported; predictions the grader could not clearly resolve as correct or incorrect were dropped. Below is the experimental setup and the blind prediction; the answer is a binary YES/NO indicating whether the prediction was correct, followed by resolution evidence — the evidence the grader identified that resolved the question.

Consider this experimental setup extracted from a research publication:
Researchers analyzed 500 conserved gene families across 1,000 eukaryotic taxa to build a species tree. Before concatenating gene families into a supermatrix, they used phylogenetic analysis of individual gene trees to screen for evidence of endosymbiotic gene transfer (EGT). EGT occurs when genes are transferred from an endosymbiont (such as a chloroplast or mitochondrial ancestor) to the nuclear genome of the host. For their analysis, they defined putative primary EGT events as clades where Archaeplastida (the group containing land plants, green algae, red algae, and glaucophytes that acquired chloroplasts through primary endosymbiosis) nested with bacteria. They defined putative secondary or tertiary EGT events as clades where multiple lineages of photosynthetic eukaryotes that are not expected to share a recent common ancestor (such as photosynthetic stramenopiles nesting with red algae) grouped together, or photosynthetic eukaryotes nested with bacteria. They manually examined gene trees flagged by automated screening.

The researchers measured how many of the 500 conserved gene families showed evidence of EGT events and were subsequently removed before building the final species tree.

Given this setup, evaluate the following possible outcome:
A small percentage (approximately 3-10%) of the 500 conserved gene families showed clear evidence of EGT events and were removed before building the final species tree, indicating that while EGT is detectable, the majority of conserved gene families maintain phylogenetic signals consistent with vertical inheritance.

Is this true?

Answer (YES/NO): NO